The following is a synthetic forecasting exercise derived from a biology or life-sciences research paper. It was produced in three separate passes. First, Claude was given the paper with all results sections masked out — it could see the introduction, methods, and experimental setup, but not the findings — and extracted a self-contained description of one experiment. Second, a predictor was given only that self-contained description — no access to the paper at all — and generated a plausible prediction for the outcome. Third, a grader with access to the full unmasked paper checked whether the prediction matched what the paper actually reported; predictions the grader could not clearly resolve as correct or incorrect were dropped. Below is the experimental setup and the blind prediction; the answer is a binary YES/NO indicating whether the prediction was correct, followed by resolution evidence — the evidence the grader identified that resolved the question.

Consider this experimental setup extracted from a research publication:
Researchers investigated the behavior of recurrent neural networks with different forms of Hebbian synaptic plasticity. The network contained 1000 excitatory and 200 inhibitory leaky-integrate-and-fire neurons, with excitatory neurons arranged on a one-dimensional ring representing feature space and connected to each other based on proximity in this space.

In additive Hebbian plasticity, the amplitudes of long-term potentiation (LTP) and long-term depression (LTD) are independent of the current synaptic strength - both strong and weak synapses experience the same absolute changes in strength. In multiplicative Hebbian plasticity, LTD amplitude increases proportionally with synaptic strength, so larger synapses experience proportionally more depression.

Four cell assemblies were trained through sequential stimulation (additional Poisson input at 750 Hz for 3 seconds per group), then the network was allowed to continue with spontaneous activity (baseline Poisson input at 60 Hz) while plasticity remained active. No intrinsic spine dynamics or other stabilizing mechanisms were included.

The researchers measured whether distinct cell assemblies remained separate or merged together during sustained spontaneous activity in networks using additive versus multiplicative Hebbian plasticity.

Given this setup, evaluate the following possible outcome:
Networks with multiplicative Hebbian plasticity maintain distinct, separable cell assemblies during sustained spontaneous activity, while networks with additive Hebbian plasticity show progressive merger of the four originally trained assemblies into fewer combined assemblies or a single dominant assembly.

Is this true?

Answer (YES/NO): NO